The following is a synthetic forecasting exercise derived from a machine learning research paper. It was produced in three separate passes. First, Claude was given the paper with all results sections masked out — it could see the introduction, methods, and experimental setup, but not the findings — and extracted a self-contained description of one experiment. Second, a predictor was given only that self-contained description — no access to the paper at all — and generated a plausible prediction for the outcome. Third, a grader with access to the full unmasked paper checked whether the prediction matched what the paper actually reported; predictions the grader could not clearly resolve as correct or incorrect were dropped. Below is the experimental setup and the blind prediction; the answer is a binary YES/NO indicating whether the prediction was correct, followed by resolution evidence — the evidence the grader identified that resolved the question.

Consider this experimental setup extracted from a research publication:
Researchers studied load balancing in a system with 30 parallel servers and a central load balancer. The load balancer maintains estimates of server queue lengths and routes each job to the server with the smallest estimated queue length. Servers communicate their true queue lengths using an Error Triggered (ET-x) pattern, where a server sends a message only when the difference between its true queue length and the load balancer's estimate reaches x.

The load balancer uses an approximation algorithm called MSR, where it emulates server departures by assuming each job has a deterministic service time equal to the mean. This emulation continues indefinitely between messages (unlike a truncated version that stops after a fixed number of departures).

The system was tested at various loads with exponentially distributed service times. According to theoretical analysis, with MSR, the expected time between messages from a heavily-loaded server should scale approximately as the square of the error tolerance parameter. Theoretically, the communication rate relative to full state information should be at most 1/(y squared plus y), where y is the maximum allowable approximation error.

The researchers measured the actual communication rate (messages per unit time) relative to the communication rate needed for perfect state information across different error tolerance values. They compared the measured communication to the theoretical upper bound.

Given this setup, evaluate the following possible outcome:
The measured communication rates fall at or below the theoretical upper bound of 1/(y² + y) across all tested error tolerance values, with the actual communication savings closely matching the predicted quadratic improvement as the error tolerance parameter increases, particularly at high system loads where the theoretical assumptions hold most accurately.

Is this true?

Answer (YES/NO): NO